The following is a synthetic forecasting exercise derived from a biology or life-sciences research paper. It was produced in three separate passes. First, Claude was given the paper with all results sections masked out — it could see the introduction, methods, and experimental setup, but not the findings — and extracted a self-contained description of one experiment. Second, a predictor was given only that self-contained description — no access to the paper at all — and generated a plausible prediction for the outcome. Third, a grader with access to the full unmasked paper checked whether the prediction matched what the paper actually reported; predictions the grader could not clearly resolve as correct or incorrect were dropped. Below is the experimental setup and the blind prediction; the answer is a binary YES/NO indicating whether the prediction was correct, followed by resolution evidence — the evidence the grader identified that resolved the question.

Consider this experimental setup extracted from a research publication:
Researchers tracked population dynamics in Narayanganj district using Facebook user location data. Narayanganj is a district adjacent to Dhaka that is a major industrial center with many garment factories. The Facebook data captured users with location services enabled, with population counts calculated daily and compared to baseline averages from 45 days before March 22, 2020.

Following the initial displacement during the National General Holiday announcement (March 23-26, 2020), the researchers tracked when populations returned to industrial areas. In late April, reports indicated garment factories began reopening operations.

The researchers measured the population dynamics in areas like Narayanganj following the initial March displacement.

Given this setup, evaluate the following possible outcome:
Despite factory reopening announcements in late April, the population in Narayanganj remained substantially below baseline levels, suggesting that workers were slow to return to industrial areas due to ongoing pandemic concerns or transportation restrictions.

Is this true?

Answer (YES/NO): NO